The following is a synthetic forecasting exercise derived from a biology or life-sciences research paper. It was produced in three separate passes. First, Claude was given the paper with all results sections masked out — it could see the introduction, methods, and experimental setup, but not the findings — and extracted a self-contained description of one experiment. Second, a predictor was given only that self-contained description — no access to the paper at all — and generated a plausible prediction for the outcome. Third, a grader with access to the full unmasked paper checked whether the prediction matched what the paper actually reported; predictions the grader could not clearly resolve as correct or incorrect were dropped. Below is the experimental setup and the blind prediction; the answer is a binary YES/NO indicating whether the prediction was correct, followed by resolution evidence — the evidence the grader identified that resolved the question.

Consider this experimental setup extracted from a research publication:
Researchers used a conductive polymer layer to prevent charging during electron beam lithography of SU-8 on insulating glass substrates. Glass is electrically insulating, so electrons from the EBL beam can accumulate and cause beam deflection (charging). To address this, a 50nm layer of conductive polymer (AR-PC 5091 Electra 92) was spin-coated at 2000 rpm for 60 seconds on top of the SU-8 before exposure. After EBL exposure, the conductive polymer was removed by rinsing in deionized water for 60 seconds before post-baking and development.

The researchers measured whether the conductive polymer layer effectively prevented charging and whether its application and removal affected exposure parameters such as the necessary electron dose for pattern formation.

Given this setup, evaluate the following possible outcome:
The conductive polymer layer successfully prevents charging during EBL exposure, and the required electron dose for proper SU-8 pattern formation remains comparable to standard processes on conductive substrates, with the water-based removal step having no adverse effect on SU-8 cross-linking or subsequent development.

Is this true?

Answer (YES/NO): YES